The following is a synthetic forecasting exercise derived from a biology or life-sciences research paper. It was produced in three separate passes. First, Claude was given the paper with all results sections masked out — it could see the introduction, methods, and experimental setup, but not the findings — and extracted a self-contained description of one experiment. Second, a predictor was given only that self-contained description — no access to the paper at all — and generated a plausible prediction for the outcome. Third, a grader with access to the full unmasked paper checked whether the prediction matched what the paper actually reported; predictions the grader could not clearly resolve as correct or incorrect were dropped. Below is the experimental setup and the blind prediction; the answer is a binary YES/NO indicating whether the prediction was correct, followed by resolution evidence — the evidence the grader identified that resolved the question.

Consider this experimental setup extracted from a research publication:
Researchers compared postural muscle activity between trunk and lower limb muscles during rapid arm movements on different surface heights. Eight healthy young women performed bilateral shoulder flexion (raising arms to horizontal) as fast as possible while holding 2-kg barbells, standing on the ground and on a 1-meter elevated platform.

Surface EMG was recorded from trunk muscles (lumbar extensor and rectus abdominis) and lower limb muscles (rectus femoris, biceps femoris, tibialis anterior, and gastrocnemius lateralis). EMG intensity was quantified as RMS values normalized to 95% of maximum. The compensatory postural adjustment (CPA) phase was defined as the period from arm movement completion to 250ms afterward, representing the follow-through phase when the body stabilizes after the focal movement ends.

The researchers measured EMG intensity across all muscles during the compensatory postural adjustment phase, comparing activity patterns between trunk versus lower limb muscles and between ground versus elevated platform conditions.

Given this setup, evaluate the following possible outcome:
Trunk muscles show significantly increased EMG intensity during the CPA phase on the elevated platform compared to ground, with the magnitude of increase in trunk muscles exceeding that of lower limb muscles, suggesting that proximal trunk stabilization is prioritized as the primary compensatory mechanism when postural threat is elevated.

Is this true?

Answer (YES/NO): NO